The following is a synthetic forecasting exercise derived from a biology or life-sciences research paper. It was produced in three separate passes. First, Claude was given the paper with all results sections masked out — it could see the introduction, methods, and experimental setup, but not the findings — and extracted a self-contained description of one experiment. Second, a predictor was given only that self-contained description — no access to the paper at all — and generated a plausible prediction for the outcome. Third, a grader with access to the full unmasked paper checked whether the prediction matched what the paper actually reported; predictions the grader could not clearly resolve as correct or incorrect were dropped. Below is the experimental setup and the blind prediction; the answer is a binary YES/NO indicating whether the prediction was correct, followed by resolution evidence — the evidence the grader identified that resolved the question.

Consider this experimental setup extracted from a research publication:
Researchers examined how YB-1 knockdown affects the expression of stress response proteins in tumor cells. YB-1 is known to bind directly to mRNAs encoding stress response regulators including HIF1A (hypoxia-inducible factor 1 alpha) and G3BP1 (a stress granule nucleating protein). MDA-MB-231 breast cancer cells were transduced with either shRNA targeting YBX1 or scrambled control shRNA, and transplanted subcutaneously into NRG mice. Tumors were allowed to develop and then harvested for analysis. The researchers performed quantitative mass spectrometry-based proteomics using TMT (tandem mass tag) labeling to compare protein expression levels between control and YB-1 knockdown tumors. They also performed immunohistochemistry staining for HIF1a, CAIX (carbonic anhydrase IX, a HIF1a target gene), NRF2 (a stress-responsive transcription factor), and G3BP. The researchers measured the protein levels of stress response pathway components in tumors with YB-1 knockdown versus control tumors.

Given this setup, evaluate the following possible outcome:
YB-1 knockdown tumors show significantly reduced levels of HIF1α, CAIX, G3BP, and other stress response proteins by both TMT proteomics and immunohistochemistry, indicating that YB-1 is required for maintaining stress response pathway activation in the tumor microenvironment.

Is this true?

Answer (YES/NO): NO